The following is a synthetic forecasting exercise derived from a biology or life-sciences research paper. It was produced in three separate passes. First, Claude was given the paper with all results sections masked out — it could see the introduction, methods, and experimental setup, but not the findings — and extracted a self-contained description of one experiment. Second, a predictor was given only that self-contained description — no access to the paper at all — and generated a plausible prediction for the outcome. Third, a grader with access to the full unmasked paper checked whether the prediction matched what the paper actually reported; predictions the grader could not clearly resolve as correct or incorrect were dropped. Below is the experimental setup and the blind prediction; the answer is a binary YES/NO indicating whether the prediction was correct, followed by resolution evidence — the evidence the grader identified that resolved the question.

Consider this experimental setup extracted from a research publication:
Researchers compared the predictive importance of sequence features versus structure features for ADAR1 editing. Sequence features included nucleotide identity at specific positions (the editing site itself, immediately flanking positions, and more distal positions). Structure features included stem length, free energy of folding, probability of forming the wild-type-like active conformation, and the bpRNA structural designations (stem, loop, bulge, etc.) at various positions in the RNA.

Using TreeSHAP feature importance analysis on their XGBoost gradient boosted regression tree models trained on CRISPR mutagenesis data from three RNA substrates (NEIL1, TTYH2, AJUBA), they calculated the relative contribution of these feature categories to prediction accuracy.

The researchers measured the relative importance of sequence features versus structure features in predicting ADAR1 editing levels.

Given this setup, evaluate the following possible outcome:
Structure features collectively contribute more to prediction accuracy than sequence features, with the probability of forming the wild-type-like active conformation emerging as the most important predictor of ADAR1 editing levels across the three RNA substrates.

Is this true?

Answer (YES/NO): NO